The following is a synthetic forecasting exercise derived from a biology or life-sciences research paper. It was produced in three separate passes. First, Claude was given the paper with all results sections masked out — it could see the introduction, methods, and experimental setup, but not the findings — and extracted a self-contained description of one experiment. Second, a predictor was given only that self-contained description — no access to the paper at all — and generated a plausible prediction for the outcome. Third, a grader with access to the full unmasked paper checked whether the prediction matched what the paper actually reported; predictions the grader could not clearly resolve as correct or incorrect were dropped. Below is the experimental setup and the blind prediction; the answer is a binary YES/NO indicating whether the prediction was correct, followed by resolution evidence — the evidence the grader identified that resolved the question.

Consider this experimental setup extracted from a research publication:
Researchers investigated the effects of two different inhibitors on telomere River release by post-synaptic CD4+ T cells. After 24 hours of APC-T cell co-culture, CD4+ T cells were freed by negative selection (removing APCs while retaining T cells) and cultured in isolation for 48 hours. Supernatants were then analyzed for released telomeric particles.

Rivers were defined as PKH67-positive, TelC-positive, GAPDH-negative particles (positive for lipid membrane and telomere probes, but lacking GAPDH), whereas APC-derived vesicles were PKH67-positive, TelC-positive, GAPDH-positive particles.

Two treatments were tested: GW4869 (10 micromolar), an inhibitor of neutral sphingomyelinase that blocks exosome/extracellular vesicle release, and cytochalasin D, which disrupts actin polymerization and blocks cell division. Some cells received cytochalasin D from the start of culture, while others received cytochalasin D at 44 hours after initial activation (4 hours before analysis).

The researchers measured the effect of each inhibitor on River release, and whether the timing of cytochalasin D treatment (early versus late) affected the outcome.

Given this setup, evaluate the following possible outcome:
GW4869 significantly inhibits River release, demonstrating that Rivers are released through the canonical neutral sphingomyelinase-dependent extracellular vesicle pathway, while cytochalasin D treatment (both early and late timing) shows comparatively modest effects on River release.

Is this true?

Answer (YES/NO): NO